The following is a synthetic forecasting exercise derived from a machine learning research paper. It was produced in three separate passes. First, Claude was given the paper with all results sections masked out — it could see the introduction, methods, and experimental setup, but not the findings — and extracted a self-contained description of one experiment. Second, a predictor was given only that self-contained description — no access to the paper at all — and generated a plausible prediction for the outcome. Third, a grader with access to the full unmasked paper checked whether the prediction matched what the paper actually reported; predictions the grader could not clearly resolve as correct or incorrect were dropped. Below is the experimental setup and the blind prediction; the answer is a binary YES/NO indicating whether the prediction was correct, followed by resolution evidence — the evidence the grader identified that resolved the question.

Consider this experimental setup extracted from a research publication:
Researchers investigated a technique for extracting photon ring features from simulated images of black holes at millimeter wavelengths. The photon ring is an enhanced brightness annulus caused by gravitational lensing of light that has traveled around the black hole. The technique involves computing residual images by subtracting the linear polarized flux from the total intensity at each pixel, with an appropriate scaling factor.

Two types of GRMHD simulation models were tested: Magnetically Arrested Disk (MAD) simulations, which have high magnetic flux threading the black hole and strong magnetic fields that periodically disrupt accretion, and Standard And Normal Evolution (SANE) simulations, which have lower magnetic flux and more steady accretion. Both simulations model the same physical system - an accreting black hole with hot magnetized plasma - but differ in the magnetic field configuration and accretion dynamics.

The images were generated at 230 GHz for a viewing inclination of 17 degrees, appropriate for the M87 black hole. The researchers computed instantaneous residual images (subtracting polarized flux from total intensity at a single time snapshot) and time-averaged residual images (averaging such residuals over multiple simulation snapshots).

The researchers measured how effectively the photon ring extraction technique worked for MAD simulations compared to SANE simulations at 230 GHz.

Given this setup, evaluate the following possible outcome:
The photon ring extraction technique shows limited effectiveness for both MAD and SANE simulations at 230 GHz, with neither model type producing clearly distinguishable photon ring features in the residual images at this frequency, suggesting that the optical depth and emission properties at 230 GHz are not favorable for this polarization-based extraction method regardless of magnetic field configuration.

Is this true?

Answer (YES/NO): NO